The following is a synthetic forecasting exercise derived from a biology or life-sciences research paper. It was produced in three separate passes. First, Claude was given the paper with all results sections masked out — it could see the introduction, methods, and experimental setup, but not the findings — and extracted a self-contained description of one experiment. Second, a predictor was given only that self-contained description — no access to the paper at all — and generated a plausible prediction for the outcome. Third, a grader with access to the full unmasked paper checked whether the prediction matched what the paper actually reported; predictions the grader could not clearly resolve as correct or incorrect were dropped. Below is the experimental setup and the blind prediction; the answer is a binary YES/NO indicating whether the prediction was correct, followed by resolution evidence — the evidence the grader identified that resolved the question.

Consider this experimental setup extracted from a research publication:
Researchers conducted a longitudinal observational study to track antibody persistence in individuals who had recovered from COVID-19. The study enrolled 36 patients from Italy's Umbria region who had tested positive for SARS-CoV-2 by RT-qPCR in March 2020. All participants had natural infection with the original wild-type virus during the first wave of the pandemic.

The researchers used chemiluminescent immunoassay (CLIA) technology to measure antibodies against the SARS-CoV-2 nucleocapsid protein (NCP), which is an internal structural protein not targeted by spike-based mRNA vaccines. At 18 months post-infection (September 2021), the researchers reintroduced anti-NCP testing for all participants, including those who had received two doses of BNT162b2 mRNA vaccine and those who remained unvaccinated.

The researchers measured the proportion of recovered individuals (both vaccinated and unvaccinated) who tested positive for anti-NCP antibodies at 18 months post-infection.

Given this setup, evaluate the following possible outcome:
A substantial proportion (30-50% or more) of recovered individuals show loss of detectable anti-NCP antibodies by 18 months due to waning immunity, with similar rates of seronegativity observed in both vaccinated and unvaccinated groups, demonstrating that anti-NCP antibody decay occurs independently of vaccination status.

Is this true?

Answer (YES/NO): NO